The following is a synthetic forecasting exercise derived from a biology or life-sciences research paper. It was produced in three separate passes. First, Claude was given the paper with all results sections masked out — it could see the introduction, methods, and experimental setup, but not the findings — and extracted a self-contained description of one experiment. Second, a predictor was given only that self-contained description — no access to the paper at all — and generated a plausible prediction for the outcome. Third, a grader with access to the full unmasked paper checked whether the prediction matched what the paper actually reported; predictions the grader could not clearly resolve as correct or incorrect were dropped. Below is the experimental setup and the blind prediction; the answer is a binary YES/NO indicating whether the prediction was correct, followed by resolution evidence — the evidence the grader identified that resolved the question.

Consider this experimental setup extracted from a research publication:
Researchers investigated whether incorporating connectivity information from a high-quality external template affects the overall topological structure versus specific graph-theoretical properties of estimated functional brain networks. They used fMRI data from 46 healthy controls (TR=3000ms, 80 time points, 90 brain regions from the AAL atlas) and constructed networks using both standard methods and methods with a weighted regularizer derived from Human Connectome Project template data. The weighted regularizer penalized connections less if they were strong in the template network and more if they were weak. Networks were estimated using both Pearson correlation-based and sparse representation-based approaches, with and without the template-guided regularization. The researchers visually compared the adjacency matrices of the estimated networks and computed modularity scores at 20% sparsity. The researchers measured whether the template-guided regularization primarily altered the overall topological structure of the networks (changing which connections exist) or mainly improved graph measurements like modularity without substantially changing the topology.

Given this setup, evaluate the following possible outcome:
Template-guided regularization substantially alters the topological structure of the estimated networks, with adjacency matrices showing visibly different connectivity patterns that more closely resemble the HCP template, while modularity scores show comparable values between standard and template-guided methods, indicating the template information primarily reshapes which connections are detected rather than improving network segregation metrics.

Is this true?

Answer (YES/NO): NO